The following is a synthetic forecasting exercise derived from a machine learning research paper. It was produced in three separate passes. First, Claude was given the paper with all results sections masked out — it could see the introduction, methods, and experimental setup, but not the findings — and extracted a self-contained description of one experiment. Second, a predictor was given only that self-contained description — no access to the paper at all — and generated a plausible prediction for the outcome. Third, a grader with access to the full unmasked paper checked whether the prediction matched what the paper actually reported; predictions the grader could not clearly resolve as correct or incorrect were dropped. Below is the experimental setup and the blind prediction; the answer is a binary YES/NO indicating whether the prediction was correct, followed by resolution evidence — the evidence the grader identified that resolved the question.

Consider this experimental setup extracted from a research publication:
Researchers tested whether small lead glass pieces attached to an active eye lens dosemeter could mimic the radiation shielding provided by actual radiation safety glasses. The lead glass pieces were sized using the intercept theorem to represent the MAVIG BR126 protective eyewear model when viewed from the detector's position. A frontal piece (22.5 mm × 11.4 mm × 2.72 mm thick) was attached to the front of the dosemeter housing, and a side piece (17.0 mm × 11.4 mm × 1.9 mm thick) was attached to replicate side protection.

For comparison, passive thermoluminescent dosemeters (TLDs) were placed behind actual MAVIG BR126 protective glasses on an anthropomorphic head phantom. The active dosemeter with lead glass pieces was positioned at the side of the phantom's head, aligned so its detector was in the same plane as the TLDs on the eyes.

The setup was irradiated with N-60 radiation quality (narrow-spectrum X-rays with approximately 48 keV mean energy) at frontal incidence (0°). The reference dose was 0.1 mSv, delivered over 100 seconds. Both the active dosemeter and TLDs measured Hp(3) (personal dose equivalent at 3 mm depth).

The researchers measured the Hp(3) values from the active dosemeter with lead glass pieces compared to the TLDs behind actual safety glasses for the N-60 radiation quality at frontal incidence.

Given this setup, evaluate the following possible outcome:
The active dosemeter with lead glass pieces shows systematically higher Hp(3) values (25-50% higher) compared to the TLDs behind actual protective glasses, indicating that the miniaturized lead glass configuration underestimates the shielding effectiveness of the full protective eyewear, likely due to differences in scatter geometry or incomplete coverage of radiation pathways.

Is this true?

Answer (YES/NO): NO